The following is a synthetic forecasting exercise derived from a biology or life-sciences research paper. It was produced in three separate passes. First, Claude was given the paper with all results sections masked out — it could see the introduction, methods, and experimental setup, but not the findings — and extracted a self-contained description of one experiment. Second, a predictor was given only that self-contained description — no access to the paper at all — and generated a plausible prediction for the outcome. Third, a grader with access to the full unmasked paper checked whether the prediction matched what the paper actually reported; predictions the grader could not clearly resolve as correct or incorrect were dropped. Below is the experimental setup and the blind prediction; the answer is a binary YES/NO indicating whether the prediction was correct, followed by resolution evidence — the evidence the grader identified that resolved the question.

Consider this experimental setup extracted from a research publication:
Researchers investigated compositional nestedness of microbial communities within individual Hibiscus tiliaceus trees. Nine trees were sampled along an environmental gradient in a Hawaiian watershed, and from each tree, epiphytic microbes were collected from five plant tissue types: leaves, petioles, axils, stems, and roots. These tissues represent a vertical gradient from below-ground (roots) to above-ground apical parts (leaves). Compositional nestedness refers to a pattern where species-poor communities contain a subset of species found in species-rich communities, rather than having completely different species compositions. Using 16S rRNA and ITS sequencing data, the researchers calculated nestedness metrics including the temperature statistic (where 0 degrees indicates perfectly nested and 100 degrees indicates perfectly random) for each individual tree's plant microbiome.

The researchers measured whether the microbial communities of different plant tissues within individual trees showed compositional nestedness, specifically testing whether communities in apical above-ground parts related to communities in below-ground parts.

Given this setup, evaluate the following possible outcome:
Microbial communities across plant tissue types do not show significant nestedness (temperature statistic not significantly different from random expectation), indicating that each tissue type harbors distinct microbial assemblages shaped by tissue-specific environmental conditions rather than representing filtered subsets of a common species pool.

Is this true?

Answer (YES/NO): NO